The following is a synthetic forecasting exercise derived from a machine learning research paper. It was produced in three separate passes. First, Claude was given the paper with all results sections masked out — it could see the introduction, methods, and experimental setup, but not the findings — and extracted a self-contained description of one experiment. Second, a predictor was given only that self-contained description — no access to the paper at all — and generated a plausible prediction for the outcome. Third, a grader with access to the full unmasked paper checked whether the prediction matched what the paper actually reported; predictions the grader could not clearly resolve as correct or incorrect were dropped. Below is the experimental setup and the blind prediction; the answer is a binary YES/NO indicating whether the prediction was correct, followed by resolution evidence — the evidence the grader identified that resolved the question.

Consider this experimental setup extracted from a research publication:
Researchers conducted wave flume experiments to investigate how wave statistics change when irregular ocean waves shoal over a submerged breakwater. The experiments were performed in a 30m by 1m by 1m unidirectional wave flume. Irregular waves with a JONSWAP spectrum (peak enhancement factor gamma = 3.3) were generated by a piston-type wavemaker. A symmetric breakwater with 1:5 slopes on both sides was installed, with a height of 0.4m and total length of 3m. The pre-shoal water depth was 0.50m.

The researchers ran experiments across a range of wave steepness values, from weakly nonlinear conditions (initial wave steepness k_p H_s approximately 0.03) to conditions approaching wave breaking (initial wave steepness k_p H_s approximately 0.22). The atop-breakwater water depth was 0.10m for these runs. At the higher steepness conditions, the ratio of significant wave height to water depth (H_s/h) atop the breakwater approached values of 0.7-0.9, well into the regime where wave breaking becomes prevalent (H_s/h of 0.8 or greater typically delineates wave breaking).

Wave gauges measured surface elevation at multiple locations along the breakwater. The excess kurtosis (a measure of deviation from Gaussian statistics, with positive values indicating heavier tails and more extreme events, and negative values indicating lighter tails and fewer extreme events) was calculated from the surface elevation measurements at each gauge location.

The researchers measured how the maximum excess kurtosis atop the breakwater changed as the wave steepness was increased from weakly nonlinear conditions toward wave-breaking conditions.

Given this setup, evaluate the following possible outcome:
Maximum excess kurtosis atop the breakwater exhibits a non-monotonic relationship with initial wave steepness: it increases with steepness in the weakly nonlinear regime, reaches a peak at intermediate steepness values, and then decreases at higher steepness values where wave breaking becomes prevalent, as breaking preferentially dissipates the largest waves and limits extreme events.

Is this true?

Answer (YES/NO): YES